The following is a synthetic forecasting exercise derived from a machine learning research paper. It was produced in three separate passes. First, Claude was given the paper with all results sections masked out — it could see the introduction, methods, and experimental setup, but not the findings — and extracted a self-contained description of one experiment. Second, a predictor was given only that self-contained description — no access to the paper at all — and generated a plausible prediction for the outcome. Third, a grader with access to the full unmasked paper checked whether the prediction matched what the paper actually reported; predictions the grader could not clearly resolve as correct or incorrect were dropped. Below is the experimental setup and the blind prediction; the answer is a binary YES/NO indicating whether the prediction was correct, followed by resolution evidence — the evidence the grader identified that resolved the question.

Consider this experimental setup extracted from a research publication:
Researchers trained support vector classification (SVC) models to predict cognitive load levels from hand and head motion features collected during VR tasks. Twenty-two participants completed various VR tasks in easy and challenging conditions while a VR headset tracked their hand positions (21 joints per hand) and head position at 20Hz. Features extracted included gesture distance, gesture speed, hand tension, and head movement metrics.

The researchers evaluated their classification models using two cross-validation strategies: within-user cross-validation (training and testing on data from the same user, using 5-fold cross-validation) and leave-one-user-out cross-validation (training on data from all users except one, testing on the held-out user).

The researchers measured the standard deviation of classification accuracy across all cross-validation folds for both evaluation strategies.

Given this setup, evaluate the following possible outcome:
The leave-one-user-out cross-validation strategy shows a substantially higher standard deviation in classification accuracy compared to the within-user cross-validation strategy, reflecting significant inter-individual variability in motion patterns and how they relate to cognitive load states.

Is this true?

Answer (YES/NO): YES